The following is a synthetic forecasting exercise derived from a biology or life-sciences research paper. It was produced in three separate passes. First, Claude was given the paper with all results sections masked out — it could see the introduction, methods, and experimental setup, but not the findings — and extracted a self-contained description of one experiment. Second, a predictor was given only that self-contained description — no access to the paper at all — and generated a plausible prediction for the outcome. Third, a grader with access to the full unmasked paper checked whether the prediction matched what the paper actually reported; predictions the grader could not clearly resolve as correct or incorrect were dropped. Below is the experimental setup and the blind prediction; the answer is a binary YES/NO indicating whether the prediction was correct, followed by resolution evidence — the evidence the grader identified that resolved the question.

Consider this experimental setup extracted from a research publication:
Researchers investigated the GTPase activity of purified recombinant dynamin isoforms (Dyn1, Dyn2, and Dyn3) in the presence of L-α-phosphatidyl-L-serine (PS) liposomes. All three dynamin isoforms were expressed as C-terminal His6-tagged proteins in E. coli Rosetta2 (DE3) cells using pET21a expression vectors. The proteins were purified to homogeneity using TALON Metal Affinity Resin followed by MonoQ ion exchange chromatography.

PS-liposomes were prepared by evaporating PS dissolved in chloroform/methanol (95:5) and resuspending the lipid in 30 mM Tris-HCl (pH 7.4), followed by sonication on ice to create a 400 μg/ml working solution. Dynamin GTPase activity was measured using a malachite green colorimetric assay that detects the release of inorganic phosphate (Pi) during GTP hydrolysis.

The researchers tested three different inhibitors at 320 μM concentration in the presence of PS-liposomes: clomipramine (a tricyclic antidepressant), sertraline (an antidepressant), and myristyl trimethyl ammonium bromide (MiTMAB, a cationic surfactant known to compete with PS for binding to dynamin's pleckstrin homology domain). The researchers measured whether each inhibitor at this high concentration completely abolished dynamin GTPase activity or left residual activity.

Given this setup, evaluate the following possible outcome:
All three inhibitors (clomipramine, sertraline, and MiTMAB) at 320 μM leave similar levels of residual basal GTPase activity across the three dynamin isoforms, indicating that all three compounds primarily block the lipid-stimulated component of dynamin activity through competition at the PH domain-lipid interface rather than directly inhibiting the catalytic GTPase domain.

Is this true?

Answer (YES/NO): NO